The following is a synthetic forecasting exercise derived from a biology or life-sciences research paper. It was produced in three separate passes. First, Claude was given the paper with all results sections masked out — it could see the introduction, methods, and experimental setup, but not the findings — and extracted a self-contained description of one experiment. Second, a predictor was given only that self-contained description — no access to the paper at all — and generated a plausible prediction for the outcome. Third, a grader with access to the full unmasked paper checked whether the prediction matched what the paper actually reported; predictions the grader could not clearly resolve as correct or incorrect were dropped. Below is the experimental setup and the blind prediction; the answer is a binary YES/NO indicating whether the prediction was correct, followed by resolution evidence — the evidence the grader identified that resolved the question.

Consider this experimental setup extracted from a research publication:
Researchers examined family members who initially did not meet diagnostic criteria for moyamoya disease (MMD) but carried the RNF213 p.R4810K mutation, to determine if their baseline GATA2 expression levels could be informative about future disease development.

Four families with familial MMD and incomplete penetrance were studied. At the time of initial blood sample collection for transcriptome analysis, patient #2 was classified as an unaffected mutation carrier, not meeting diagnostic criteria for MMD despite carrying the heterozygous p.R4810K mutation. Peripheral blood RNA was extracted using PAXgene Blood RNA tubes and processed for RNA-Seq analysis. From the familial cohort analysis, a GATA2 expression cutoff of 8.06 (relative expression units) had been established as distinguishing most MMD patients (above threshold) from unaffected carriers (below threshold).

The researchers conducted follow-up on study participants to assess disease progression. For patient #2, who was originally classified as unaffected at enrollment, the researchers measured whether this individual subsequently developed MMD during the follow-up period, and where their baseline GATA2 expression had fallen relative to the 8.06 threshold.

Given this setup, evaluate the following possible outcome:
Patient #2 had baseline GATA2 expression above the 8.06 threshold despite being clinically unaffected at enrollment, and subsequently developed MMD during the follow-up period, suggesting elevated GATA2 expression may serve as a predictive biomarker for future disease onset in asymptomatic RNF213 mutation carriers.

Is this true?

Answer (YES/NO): NO